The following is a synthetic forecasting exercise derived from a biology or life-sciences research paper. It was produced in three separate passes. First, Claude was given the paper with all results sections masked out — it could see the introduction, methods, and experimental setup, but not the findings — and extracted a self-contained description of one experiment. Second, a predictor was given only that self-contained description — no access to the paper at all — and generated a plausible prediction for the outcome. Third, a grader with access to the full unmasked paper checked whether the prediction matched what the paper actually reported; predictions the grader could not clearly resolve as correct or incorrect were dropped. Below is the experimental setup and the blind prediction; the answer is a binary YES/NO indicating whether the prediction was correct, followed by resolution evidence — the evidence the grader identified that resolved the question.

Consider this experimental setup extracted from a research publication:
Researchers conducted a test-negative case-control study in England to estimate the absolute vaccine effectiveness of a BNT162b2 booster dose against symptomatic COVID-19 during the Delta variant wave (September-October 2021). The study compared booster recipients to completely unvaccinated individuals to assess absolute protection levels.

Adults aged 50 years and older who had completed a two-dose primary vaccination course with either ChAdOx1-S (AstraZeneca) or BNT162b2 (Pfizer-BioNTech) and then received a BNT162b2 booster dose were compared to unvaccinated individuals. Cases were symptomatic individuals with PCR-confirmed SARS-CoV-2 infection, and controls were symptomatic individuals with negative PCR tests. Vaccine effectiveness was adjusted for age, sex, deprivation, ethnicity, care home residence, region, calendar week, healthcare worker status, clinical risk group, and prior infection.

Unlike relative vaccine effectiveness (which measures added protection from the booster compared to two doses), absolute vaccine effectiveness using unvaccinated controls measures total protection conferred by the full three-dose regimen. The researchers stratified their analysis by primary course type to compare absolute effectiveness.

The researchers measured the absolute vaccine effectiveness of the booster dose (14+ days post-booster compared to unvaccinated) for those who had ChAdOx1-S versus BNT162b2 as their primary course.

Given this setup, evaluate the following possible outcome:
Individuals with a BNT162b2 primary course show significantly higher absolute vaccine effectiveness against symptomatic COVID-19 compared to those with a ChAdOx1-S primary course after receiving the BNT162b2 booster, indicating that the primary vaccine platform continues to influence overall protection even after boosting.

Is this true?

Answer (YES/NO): NO